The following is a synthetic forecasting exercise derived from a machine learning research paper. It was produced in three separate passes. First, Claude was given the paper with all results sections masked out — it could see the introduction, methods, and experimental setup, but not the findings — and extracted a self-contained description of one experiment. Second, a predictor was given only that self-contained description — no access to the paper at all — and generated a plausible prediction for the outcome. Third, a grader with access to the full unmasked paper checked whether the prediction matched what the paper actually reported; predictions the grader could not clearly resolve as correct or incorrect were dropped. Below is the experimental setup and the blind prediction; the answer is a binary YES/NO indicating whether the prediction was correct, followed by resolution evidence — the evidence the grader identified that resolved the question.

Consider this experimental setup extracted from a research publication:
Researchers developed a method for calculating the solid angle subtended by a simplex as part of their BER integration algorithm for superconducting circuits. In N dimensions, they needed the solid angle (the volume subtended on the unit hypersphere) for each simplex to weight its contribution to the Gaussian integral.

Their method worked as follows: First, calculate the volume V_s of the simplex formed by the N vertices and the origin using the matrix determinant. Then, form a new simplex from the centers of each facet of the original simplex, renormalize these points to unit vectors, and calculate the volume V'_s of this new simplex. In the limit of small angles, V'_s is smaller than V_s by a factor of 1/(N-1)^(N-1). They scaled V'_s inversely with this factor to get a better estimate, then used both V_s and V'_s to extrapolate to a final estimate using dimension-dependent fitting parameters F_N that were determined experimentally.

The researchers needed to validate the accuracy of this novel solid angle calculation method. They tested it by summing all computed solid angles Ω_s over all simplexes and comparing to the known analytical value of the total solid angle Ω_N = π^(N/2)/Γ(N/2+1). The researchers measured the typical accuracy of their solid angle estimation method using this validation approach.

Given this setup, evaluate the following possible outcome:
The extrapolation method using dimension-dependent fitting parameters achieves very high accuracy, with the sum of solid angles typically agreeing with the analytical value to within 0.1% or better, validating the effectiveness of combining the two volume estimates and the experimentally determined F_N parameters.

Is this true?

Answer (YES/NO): NO